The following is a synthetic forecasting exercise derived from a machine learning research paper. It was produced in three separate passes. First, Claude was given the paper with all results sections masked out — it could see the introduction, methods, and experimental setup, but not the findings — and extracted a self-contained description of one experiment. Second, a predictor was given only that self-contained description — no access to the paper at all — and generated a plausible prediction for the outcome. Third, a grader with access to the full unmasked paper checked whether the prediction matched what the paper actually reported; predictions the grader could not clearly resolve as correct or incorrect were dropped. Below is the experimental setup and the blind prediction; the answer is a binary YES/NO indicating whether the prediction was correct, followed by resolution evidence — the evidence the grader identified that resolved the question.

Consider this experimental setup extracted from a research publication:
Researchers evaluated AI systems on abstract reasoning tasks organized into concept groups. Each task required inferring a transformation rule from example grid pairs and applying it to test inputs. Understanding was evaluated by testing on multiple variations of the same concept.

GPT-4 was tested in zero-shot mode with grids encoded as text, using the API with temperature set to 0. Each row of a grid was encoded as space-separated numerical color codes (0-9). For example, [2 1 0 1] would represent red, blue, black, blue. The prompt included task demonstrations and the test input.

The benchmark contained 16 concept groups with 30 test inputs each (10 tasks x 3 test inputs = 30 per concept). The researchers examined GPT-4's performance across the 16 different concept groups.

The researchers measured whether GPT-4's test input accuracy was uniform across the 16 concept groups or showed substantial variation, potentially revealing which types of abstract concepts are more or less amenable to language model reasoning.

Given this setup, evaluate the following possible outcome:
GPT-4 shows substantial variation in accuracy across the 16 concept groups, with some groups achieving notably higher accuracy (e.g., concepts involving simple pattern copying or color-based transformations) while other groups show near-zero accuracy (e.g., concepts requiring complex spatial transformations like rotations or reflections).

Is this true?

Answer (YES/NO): NO